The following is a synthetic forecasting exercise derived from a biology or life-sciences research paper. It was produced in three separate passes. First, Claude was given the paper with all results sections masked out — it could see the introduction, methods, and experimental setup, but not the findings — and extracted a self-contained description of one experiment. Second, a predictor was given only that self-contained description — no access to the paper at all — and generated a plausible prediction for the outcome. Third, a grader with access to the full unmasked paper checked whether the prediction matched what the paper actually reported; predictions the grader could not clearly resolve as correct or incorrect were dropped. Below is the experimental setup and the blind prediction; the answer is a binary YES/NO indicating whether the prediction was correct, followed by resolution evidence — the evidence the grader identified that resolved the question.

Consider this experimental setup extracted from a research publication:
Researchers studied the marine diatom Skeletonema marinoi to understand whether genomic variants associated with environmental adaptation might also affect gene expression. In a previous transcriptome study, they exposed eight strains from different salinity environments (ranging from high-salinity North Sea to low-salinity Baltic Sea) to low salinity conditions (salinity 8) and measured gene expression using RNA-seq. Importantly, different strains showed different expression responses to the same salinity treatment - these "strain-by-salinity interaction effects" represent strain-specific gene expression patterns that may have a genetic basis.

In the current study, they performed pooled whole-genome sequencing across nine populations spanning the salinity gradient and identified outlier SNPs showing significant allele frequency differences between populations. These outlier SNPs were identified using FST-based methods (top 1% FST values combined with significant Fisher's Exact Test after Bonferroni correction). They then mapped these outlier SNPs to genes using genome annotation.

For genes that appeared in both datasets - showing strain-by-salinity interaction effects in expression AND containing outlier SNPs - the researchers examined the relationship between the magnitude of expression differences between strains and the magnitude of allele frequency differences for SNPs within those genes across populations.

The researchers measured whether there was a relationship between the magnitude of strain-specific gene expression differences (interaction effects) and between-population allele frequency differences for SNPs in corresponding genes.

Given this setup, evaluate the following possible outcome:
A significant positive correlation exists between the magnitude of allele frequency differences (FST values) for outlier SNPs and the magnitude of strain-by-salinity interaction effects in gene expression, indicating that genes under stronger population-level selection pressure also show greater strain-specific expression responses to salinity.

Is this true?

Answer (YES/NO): NO